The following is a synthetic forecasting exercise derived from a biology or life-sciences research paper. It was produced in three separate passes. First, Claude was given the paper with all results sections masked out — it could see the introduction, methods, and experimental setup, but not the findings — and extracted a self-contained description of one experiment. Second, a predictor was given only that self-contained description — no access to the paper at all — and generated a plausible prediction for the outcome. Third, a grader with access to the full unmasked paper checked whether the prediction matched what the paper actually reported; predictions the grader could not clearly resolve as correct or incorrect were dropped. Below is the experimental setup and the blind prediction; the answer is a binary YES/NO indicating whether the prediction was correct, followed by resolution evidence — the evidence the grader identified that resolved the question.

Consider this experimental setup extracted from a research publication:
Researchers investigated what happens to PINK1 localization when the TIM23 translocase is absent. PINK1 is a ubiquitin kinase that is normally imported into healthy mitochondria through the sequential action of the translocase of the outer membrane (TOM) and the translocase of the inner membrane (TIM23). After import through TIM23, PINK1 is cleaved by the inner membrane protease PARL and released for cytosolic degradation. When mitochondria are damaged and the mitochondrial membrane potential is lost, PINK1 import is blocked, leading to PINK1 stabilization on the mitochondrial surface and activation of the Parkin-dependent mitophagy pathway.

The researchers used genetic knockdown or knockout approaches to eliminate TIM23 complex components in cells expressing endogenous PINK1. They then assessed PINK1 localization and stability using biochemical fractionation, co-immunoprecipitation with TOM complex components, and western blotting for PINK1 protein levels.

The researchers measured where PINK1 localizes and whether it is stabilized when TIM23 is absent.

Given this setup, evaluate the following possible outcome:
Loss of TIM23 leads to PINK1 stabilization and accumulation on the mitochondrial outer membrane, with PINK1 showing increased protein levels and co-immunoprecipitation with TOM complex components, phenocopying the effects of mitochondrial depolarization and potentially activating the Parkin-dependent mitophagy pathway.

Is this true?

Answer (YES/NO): YES